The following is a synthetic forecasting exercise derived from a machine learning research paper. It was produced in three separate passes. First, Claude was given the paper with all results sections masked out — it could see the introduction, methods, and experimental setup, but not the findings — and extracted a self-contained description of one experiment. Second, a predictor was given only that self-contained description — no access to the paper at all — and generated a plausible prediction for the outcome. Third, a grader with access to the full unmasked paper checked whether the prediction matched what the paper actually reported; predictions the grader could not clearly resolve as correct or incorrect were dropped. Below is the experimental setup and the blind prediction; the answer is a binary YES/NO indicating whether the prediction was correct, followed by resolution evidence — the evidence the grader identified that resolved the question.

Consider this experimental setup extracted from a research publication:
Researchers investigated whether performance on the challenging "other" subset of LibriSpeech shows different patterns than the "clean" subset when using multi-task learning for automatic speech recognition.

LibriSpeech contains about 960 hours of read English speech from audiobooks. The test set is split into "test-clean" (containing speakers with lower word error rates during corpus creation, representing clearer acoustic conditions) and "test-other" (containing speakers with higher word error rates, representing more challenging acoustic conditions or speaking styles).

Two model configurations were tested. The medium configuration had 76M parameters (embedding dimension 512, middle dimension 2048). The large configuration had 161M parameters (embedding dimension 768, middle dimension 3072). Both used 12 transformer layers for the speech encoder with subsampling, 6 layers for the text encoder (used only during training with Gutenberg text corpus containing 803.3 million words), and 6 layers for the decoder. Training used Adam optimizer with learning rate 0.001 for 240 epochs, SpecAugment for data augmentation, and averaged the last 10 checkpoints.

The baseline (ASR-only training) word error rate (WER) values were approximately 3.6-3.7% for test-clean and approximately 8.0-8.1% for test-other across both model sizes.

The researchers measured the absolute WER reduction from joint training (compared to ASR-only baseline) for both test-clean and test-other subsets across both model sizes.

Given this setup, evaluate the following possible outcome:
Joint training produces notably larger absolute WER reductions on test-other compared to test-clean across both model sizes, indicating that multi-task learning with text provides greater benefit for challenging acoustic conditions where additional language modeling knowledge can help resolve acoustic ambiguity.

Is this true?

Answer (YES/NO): YES